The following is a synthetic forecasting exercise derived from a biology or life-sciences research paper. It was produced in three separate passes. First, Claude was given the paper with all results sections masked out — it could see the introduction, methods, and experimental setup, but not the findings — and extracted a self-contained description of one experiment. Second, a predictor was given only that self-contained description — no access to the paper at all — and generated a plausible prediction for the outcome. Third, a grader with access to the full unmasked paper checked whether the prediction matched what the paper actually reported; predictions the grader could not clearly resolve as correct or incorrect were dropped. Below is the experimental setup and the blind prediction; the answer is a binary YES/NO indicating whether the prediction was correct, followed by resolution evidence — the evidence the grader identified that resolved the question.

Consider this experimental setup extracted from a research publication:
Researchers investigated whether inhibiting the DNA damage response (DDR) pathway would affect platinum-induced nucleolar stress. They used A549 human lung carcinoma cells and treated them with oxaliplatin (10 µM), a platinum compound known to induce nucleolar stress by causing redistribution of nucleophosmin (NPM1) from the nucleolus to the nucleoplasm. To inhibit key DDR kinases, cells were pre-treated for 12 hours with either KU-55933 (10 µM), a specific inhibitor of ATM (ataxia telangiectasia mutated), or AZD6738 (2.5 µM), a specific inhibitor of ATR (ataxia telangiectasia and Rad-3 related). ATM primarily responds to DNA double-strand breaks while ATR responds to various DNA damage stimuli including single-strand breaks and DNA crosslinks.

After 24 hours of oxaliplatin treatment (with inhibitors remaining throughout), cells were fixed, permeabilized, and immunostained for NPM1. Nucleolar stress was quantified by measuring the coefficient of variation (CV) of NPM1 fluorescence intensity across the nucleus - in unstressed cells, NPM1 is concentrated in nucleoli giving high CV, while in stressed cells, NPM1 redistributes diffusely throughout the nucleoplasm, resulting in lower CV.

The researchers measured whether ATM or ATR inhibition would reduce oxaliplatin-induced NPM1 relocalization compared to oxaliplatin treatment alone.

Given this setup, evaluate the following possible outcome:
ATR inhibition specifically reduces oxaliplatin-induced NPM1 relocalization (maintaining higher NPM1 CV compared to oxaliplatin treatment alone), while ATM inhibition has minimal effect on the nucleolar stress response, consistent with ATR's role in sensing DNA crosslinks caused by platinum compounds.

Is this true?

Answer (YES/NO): NO